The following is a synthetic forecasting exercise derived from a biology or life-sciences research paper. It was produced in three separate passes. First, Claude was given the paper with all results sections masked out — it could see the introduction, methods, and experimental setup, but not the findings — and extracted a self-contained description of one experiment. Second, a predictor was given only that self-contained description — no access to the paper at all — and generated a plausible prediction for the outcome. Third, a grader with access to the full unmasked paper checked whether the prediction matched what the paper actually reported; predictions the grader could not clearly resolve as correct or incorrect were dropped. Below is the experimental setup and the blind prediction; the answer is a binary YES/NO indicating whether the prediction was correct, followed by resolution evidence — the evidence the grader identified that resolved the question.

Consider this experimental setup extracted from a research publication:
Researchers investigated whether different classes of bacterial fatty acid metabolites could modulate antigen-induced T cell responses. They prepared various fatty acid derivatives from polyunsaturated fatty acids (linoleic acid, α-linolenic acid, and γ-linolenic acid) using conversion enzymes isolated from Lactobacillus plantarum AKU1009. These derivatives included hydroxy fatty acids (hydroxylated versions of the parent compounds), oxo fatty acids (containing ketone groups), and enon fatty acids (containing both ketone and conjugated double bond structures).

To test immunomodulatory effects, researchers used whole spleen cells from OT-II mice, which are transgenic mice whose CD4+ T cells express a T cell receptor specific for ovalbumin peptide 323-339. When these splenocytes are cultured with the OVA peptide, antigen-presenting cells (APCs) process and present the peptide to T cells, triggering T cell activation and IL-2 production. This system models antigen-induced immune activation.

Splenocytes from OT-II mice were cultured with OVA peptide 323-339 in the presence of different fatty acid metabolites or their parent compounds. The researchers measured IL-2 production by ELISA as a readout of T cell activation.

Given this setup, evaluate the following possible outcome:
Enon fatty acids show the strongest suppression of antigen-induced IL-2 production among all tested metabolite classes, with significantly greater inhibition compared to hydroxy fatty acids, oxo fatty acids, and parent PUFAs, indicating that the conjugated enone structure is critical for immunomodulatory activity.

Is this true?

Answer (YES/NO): YES